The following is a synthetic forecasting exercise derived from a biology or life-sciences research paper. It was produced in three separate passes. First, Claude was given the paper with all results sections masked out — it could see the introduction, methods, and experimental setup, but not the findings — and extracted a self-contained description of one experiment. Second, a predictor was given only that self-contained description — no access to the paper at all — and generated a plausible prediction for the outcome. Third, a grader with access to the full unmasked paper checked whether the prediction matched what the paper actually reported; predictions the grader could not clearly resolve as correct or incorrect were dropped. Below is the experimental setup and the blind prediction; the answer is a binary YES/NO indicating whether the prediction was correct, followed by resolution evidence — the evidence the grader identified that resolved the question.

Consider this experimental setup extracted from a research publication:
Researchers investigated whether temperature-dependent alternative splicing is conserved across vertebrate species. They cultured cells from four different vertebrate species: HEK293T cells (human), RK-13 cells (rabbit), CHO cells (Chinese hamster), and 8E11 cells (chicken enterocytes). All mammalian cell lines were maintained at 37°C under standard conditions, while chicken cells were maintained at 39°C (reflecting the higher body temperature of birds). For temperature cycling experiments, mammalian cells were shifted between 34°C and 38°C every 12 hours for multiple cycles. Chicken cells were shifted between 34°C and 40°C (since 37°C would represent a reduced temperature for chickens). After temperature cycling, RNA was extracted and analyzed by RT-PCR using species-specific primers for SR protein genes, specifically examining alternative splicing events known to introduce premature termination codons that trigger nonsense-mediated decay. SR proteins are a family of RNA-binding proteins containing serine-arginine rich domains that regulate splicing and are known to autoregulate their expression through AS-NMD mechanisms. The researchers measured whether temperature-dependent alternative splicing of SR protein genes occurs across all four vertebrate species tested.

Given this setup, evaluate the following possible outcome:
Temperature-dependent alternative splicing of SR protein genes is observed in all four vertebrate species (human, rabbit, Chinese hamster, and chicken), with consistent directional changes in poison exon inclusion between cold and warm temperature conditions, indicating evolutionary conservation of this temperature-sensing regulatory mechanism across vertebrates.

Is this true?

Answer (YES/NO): YES